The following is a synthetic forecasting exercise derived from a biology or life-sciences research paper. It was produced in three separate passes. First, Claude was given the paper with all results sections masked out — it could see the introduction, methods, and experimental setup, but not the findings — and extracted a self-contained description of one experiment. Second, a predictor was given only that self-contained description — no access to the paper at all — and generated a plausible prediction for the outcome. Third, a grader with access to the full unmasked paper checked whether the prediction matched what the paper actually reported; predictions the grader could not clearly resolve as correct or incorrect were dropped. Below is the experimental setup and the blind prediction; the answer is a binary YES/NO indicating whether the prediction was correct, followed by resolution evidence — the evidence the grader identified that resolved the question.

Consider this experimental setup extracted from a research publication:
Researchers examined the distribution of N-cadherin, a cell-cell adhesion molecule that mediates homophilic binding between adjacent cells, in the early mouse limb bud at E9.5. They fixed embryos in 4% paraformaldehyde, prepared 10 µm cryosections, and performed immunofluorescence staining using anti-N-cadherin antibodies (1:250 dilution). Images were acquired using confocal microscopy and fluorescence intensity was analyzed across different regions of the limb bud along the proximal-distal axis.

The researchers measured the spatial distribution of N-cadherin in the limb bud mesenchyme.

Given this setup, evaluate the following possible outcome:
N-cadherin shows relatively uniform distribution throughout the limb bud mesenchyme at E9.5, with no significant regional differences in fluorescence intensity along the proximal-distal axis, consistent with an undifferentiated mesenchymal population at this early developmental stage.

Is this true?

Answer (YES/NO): YES